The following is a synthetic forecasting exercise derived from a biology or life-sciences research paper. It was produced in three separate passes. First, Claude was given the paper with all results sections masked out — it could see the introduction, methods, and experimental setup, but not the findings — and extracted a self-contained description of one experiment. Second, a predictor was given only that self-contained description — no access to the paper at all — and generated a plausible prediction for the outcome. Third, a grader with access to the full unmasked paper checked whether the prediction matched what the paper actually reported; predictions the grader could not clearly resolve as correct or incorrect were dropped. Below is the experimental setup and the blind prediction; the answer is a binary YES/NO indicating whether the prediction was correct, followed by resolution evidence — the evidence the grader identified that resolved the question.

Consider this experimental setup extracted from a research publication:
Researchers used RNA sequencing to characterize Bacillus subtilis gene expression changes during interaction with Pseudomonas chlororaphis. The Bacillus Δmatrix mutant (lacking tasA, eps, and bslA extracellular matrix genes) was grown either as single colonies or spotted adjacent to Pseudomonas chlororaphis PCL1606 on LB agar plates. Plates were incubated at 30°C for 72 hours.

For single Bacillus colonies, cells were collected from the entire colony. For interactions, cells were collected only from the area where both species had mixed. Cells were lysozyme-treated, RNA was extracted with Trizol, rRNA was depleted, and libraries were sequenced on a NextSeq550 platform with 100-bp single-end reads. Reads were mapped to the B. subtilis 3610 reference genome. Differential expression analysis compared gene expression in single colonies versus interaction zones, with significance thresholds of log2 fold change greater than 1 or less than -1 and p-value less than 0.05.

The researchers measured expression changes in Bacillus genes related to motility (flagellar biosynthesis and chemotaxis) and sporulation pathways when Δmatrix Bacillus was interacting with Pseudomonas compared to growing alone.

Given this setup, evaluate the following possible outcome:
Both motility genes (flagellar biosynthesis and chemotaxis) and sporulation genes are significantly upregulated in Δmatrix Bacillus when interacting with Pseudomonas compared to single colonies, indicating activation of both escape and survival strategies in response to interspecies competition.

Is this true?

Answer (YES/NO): NO